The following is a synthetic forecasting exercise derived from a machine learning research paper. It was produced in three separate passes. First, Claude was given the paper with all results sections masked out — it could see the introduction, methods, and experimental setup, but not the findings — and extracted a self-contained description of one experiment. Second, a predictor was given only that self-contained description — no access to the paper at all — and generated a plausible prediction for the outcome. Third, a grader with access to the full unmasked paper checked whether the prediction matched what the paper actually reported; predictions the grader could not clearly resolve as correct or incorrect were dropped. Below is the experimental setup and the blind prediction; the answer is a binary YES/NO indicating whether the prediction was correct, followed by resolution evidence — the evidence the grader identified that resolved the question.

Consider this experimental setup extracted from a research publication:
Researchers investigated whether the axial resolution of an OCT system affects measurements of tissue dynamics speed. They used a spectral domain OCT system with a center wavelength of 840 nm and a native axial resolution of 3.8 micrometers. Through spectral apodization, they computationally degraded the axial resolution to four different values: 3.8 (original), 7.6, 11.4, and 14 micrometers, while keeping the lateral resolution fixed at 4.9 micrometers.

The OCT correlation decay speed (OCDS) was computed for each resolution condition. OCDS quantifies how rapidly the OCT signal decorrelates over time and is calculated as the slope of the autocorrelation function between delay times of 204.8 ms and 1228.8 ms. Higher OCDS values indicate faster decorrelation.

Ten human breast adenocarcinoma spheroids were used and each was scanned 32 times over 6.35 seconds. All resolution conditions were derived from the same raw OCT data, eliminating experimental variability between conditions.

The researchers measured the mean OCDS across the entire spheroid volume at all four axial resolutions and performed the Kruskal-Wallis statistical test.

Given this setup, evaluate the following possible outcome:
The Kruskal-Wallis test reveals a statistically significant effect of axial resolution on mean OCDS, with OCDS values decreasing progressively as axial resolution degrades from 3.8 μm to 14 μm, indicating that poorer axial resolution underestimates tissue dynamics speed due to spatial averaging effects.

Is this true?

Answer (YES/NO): NO